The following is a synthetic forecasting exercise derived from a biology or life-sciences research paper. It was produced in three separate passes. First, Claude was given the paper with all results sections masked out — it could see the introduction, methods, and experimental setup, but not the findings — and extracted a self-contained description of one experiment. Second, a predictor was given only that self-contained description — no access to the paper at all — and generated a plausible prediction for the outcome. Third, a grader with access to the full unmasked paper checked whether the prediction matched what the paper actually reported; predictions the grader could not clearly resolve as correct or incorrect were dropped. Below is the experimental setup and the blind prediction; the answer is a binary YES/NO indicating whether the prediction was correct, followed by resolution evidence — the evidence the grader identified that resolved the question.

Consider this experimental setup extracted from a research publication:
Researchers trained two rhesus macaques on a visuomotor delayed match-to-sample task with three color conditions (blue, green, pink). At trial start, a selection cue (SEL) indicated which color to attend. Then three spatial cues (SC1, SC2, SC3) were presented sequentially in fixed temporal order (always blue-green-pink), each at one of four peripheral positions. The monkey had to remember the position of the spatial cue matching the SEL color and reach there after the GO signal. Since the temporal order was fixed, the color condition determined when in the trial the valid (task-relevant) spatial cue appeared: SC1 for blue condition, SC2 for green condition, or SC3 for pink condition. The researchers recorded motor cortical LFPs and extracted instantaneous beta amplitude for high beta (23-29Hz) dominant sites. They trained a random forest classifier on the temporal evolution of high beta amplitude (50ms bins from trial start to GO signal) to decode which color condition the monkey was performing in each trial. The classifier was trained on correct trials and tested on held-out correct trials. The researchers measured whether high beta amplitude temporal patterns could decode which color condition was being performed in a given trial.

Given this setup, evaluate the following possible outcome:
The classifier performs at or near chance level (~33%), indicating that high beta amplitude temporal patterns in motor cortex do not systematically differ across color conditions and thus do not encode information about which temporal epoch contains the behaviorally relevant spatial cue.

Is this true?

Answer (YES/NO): NO